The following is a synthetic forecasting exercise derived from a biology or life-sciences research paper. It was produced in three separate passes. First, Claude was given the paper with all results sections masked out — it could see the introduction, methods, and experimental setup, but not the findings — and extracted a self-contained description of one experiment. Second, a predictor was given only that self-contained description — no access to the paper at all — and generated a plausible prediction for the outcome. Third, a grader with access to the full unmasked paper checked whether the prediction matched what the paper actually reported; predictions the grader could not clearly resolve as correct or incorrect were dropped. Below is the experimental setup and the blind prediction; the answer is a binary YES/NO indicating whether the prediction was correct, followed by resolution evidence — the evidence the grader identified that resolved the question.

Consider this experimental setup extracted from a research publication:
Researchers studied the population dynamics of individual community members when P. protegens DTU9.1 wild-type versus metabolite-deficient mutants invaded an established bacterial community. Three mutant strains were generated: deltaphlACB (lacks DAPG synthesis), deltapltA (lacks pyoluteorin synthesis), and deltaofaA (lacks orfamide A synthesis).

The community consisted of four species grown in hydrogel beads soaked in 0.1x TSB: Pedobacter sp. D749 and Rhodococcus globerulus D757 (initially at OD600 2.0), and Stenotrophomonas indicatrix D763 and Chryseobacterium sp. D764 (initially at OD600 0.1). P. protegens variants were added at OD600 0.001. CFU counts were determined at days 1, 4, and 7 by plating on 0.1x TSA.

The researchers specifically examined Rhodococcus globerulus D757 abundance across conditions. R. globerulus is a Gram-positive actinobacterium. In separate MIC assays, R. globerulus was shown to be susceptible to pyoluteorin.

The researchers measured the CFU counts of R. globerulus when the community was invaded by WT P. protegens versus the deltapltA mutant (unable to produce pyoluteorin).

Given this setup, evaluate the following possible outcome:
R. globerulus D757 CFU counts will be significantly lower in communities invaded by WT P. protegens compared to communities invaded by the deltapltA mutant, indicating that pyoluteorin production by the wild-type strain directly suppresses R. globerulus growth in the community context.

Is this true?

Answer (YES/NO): NO